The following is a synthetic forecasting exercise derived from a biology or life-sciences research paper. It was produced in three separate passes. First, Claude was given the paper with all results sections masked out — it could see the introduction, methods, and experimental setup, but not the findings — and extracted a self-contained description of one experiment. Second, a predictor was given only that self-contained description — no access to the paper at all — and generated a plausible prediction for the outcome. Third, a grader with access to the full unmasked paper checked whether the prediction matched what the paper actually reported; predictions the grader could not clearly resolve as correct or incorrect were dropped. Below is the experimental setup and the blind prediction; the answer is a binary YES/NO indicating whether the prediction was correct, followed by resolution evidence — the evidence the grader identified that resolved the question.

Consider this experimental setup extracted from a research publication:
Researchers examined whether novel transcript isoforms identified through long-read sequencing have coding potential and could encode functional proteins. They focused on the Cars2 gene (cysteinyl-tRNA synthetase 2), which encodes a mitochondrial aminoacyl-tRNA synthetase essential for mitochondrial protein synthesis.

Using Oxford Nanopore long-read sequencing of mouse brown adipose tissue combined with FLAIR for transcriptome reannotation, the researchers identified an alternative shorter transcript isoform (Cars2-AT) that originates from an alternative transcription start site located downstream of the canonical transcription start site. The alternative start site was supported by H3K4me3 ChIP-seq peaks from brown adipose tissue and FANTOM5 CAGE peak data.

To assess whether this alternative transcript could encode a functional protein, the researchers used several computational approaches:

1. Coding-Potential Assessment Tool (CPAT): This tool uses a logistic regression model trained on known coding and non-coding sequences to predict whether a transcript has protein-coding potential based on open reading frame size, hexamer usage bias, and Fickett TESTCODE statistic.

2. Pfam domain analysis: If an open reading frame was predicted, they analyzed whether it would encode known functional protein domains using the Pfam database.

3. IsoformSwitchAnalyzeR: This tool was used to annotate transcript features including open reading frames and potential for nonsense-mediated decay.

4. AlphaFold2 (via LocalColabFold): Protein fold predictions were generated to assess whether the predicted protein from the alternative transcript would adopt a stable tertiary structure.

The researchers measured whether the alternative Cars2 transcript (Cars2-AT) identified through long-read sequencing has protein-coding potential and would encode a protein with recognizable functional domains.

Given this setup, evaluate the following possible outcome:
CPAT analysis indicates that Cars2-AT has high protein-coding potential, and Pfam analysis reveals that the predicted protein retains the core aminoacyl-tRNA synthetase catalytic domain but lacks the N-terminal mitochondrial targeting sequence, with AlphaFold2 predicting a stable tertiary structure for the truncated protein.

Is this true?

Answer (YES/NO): NO